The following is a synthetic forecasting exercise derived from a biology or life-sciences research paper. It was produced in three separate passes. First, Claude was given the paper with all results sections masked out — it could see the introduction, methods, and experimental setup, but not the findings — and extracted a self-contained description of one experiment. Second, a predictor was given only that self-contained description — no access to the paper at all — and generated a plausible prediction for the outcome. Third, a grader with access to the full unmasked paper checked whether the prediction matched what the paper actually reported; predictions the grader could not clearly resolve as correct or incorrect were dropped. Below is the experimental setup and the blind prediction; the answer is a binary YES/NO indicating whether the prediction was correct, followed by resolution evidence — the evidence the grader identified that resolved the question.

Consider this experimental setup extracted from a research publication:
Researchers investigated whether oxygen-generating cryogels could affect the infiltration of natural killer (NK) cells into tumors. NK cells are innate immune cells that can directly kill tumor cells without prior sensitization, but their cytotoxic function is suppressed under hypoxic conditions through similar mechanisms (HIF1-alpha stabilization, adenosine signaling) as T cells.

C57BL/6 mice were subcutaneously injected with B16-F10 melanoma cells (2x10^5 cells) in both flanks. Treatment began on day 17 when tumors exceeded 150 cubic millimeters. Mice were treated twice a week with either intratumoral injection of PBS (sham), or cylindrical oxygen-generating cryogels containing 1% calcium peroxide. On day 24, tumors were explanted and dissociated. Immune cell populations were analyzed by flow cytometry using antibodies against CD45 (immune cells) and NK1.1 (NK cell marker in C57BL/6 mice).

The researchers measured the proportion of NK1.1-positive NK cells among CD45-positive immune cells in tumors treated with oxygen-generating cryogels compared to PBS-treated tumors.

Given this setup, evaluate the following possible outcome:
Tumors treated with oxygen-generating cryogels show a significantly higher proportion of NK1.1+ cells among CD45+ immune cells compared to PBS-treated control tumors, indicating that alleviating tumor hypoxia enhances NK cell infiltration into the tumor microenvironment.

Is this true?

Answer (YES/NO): YES